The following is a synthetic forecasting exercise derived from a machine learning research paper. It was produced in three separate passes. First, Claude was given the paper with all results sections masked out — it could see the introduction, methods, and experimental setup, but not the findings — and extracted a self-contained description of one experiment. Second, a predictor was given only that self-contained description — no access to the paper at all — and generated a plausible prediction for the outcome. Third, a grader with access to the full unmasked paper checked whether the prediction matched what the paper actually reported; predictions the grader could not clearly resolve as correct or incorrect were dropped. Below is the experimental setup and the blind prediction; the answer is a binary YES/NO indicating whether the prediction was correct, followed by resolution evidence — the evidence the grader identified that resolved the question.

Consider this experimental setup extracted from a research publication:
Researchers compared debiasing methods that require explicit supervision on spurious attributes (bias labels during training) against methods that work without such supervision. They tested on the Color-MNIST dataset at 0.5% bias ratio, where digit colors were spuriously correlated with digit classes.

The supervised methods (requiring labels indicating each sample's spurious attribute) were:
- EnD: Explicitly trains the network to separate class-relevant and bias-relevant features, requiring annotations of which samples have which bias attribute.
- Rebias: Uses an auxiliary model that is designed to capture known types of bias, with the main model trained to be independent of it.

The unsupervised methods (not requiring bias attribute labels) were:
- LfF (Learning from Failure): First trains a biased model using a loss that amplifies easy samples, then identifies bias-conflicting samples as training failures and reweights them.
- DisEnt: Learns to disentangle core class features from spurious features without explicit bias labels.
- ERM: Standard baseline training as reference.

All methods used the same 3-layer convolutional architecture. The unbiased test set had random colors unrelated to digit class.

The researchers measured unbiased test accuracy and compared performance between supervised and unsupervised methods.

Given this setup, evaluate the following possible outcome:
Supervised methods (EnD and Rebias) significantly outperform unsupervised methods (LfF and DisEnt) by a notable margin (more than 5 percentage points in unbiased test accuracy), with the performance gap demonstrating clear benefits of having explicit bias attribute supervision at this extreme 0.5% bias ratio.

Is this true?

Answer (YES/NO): NO